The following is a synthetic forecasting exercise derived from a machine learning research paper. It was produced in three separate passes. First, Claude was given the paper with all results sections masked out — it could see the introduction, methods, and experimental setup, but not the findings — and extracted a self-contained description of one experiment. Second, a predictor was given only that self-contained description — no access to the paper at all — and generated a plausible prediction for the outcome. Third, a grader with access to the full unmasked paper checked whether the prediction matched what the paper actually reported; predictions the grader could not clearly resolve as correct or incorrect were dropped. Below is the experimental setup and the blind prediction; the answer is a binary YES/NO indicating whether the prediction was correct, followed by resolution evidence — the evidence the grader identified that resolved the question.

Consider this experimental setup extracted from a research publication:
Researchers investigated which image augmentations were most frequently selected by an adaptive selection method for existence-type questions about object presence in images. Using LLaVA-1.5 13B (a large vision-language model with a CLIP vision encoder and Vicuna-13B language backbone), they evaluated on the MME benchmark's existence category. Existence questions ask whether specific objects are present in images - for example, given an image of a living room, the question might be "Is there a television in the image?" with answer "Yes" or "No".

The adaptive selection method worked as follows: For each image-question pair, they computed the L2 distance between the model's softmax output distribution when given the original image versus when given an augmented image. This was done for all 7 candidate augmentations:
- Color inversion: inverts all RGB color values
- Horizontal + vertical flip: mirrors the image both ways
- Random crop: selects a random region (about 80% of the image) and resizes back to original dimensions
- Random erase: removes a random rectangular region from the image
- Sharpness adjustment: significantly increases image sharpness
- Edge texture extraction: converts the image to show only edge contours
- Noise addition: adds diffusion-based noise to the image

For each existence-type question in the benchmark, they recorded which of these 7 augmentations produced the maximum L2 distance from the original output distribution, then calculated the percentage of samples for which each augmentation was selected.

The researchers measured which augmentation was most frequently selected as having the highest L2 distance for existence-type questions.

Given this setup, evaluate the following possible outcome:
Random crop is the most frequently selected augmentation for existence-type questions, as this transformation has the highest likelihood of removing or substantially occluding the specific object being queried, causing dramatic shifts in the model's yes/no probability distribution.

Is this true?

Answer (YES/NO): YES